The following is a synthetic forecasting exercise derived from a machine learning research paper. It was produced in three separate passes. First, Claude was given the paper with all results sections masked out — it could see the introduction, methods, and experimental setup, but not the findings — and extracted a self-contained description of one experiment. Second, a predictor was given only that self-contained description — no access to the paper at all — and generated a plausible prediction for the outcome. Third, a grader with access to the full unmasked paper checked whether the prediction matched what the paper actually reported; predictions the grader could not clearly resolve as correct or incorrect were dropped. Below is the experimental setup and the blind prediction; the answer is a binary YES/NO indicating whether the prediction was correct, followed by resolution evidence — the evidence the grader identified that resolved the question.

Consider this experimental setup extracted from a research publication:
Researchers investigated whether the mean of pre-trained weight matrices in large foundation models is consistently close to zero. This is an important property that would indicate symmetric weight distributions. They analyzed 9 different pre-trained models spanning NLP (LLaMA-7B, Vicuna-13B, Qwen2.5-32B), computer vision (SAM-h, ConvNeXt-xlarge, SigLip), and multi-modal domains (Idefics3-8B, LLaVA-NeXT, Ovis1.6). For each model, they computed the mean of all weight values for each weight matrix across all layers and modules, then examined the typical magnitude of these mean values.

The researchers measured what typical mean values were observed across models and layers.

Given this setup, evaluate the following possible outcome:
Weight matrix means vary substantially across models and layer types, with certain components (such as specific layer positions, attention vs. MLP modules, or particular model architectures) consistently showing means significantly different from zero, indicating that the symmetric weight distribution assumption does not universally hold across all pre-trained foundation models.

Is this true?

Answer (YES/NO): NO